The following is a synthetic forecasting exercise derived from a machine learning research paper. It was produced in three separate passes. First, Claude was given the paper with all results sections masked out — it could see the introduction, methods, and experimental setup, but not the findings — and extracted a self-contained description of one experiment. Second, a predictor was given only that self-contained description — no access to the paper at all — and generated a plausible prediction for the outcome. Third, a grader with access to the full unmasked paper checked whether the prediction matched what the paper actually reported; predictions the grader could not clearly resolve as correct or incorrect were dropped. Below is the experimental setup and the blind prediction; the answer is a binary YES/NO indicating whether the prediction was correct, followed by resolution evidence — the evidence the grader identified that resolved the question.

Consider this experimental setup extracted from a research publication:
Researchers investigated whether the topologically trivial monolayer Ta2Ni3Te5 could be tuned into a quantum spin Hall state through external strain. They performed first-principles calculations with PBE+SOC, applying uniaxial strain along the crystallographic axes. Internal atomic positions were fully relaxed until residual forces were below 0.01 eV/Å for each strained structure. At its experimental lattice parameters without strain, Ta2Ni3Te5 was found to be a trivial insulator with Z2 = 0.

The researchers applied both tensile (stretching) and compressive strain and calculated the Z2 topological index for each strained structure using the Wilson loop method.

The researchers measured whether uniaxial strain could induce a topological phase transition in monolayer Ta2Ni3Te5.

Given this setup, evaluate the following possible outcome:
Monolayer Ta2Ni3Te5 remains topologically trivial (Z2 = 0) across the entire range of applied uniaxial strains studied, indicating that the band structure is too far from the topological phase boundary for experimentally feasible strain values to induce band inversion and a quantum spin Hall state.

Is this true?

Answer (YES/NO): NO